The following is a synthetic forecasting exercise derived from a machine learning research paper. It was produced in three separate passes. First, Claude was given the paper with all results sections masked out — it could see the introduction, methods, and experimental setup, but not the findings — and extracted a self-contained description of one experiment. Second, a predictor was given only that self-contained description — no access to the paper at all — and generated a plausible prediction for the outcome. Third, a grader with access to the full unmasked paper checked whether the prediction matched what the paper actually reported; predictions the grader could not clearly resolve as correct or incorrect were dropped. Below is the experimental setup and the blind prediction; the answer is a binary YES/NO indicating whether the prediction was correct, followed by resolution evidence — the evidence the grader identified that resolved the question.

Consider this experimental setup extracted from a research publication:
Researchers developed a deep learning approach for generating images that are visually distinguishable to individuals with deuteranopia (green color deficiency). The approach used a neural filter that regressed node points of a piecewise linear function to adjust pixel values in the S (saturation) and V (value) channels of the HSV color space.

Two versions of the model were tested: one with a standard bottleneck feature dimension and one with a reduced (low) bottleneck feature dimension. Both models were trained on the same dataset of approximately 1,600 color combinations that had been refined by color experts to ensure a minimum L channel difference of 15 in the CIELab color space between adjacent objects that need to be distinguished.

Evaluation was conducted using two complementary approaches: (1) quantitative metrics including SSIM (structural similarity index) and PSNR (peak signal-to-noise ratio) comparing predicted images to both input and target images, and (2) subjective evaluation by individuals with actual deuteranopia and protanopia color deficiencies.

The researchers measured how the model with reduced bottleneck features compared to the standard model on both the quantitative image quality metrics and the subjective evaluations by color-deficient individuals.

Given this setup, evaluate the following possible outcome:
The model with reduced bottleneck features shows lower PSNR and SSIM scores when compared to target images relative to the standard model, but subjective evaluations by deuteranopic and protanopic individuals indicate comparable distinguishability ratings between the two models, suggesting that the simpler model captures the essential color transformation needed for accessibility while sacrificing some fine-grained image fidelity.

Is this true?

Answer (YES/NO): NO